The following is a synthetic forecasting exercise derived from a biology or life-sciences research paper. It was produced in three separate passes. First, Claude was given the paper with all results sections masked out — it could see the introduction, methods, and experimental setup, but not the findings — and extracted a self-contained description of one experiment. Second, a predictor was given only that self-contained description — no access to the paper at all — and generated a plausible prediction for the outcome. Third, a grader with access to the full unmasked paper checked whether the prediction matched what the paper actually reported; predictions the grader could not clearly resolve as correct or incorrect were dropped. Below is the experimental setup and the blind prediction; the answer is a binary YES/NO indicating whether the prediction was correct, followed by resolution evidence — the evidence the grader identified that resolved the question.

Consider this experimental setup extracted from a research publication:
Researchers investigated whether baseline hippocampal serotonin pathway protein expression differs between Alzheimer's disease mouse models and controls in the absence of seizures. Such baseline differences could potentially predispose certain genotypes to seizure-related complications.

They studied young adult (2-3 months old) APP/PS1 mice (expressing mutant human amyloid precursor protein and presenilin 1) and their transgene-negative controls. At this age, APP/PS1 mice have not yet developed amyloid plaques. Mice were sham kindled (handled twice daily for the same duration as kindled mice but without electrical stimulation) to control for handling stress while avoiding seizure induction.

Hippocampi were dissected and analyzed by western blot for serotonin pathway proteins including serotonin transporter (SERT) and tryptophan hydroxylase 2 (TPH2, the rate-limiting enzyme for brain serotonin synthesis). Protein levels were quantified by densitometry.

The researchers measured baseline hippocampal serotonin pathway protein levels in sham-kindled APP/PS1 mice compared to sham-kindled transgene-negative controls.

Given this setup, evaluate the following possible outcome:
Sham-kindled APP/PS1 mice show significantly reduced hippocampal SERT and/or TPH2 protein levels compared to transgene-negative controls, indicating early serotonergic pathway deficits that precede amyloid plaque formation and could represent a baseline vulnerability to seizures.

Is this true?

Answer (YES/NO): NO